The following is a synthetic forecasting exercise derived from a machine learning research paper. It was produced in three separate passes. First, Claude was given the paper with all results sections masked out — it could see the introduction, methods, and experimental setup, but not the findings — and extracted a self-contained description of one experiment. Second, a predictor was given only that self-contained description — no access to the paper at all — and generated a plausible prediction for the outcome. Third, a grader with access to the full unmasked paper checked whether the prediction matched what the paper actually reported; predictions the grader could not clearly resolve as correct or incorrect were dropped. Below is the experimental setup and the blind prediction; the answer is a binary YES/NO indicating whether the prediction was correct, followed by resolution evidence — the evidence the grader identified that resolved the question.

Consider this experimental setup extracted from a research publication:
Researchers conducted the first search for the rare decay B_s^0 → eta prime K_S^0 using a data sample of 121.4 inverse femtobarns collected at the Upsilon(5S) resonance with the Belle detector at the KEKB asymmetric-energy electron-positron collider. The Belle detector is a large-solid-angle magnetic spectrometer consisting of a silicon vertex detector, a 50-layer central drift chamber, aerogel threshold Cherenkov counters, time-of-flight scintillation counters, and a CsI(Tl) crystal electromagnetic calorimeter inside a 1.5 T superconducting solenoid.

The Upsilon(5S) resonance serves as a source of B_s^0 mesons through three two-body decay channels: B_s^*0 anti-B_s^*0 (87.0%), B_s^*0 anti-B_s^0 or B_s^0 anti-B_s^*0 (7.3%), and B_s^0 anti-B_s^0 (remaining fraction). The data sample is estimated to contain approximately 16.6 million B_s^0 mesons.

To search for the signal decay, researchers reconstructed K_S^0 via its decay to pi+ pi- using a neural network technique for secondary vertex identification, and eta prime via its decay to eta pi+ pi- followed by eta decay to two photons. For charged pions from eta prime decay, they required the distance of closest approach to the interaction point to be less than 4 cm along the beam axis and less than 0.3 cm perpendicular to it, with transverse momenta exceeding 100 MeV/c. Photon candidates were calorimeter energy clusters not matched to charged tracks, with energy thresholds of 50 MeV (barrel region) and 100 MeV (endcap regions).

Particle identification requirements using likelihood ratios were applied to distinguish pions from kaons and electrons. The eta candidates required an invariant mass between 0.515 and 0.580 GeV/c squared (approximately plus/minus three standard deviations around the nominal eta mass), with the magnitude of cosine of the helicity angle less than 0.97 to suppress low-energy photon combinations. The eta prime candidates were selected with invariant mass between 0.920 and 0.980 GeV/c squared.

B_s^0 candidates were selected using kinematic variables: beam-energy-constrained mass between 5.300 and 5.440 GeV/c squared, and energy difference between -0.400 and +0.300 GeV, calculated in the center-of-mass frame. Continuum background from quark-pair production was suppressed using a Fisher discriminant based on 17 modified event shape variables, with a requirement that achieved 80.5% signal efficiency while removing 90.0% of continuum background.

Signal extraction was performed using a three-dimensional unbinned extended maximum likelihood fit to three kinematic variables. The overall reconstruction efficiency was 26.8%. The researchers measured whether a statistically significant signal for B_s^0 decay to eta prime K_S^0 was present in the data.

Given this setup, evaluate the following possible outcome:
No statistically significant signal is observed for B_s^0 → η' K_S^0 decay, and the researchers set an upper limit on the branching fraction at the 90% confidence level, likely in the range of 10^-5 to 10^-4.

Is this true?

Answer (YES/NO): NO